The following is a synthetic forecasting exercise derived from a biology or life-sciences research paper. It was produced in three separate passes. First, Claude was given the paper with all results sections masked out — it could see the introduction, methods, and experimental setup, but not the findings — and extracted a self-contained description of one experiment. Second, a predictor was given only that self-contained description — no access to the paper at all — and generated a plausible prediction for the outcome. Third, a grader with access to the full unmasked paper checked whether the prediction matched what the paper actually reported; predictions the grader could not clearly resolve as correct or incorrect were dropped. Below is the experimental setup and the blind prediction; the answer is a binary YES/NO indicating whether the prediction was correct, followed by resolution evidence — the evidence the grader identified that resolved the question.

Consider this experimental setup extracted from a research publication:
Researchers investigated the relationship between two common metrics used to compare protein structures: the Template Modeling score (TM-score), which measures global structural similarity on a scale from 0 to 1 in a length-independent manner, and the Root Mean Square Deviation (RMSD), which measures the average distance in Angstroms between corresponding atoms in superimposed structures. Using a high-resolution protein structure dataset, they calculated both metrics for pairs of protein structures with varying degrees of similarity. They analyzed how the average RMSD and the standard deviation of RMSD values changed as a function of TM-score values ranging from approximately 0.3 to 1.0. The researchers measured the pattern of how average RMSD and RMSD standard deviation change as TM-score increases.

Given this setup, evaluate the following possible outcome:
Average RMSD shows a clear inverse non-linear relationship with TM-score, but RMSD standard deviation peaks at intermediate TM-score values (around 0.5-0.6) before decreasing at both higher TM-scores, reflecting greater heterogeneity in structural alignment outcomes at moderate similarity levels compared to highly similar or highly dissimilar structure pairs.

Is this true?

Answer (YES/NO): NO